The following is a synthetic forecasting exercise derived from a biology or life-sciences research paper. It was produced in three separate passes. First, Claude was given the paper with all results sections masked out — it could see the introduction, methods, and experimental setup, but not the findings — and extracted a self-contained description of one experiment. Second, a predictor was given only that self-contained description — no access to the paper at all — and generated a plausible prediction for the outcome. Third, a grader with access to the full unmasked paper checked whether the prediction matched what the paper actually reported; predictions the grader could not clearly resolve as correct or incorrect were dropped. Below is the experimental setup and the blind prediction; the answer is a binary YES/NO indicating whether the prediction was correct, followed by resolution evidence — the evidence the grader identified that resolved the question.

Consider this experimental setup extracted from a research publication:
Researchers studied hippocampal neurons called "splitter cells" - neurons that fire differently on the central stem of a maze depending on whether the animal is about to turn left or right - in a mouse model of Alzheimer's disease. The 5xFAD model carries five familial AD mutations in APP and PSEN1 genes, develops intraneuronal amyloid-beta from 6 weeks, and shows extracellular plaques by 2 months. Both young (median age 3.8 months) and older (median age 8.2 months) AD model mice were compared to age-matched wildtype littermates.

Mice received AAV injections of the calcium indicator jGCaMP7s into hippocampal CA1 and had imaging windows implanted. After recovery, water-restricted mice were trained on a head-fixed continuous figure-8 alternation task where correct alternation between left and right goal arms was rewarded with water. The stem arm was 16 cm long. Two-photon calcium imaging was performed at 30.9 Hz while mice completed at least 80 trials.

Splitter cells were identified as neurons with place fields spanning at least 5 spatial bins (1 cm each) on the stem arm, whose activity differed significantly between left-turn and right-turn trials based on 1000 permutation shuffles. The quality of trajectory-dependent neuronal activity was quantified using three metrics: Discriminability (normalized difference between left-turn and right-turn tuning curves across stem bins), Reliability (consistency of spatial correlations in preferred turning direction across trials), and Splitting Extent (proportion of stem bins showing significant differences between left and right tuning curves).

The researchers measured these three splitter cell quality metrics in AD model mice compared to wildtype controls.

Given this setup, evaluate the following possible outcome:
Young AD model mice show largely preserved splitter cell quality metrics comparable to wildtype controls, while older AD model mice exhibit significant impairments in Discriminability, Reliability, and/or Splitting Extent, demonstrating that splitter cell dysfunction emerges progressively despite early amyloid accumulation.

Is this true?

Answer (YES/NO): NO